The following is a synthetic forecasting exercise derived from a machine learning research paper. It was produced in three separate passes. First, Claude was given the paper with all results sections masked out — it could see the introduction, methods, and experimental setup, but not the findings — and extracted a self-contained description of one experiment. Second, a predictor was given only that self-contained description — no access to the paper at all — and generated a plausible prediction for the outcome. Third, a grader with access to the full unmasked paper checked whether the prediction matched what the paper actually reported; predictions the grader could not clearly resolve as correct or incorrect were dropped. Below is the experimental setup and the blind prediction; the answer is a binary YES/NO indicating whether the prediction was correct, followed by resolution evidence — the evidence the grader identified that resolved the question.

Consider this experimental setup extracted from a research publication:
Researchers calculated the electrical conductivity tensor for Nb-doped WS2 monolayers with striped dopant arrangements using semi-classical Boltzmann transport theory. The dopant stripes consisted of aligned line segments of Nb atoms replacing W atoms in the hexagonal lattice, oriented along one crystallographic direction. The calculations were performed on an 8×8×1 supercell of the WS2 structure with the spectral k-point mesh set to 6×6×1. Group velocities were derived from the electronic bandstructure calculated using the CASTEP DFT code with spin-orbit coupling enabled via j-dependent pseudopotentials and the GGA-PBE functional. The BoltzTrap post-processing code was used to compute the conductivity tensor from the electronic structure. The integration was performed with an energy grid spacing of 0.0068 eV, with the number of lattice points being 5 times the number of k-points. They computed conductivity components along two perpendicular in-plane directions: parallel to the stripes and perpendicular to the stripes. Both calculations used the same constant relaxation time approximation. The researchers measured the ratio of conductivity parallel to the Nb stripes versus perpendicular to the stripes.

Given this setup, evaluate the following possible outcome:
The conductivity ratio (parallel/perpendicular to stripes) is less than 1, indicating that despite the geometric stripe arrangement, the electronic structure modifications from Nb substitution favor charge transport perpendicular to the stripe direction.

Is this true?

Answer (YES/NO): NO